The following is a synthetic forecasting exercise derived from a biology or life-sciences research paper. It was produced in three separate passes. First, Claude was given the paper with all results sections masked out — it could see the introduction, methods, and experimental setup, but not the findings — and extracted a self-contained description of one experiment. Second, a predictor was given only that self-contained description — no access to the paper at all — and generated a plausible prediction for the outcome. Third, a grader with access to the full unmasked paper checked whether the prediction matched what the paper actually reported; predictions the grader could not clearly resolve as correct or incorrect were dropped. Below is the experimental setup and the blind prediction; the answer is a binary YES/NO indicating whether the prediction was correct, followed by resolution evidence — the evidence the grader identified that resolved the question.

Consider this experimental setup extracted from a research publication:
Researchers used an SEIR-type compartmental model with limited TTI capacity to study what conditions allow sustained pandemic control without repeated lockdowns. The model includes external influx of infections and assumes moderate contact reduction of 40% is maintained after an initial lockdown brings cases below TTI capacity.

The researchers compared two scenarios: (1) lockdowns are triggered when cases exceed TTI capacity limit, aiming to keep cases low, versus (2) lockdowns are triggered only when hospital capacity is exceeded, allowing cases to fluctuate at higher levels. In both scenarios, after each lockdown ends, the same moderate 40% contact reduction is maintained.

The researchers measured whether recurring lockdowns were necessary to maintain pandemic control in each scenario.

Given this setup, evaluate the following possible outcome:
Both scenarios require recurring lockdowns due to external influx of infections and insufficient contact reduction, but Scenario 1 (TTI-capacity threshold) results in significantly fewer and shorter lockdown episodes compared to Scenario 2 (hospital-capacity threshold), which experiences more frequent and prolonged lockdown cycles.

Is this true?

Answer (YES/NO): NO